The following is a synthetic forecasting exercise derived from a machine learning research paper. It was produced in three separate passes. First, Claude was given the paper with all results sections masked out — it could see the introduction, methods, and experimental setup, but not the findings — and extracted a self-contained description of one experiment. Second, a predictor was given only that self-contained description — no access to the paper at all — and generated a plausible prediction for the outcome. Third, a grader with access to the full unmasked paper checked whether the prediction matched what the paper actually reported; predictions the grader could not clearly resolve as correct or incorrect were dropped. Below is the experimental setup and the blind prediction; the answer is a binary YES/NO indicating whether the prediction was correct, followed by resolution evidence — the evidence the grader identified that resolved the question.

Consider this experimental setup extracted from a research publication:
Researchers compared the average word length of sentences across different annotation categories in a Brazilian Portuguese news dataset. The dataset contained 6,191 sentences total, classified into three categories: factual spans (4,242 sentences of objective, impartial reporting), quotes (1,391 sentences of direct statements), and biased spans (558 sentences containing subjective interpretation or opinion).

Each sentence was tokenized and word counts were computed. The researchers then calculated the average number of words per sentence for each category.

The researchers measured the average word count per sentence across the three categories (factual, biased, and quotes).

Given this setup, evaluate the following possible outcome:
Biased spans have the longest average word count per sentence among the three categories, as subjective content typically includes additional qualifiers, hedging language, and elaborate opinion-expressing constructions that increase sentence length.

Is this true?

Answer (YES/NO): YES